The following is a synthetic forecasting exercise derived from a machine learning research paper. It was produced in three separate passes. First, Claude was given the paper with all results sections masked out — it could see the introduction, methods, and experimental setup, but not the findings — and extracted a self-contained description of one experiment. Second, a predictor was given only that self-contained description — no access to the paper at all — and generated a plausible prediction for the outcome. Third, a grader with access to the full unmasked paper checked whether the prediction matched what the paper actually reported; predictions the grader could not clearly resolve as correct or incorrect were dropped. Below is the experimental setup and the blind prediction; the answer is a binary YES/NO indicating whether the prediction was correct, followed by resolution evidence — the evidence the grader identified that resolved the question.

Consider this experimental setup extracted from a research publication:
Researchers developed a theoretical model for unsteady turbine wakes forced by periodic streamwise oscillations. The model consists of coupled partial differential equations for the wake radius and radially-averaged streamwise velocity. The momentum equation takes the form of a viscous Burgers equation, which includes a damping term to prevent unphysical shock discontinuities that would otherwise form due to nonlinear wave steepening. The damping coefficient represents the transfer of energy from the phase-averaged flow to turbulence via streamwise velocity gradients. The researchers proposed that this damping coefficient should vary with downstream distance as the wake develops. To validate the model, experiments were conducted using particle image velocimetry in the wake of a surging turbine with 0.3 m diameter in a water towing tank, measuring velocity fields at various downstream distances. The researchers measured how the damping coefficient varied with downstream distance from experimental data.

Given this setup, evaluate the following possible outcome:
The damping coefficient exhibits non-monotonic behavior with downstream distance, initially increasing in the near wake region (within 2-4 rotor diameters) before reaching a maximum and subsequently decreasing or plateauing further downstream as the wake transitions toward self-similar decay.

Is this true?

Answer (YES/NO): NO